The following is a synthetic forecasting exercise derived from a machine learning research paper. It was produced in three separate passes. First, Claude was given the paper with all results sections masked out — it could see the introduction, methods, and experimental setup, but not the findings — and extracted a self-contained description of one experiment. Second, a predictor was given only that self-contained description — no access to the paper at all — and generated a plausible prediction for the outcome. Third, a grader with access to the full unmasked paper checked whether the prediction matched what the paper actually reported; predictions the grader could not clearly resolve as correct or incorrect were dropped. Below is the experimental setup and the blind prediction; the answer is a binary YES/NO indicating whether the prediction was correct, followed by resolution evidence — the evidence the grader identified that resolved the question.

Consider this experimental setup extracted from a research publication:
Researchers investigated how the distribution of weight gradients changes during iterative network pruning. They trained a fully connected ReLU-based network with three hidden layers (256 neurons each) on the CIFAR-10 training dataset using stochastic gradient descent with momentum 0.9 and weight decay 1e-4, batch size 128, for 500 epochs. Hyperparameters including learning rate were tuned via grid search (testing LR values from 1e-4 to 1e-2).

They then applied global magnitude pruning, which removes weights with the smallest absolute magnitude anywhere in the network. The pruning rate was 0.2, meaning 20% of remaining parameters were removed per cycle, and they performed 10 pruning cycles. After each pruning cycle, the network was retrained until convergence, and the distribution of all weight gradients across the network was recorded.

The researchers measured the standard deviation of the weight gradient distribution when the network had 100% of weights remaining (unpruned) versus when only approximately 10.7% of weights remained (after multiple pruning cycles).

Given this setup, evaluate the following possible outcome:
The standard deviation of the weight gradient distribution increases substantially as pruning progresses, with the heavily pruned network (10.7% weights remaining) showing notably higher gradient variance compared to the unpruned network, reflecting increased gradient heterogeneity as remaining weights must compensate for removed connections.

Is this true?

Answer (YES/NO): NO